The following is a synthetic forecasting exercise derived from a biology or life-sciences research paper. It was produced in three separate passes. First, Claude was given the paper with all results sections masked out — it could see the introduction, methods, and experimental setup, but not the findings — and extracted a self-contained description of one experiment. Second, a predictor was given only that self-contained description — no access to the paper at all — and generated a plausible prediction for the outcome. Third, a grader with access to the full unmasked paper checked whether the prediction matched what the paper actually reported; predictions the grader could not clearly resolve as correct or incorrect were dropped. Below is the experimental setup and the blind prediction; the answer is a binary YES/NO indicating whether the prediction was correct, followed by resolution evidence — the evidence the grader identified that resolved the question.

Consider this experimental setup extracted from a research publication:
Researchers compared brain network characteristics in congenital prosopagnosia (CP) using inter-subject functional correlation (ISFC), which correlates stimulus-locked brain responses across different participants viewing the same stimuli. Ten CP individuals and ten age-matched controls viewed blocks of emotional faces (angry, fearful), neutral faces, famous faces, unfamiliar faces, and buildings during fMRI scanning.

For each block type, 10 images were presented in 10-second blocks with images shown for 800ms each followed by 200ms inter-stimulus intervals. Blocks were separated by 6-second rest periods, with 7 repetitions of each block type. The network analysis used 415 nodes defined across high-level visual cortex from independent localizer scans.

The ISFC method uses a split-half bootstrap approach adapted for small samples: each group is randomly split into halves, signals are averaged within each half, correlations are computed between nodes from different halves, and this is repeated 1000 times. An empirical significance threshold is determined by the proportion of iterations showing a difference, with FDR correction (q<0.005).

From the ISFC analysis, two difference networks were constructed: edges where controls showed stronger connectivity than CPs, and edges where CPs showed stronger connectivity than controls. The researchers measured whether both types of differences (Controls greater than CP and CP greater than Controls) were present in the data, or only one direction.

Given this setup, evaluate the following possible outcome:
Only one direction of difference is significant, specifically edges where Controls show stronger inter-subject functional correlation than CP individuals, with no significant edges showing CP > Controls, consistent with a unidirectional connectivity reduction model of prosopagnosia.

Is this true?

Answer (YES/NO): NO